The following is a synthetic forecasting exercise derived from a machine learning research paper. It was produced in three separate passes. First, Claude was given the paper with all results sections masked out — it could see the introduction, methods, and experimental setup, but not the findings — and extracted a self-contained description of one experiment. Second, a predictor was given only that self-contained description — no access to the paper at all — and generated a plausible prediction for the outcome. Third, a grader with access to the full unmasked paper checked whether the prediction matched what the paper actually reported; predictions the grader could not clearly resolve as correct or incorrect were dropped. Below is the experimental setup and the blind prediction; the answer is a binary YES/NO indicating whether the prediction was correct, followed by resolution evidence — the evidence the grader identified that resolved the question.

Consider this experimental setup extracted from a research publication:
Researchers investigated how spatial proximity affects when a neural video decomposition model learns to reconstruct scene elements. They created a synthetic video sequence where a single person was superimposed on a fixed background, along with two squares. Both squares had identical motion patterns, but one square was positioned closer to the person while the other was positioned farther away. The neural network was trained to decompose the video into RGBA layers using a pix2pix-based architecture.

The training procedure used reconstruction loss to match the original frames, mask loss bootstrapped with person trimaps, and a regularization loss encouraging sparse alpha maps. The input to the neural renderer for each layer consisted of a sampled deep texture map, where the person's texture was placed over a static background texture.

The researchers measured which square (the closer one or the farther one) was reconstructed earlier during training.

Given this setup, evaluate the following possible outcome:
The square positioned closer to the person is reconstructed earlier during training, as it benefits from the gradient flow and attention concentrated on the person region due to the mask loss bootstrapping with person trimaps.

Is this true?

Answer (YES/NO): YES